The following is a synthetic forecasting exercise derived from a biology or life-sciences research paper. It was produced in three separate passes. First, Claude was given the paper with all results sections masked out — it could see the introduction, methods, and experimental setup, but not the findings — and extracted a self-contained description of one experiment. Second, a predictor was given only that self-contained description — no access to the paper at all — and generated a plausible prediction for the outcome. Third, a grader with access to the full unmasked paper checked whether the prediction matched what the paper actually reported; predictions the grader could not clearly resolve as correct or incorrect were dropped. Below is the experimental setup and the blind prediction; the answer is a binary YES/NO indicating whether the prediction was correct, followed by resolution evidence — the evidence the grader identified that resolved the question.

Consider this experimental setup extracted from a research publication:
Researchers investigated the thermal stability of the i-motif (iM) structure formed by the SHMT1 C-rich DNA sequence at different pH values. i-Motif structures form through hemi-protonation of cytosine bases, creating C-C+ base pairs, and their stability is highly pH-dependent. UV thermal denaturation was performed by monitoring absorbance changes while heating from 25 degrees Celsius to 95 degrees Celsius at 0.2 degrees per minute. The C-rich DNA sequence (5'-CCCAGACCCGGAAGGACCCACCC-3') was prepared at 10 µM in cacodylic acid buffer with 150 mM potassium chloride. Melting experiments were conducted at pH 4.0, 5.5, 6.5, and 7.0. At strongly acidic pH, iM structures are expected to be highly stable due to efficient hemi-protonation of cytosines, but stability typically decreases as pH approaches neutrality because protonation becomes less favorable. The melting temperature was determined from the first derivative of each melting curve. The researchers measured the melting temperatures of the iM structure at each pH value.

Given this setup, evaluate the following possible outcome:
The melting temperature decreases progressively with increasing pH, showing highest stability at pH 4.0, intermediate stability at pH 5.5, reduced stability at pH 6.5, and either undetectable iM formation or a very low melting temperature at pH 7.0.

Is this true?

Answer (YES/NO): YES